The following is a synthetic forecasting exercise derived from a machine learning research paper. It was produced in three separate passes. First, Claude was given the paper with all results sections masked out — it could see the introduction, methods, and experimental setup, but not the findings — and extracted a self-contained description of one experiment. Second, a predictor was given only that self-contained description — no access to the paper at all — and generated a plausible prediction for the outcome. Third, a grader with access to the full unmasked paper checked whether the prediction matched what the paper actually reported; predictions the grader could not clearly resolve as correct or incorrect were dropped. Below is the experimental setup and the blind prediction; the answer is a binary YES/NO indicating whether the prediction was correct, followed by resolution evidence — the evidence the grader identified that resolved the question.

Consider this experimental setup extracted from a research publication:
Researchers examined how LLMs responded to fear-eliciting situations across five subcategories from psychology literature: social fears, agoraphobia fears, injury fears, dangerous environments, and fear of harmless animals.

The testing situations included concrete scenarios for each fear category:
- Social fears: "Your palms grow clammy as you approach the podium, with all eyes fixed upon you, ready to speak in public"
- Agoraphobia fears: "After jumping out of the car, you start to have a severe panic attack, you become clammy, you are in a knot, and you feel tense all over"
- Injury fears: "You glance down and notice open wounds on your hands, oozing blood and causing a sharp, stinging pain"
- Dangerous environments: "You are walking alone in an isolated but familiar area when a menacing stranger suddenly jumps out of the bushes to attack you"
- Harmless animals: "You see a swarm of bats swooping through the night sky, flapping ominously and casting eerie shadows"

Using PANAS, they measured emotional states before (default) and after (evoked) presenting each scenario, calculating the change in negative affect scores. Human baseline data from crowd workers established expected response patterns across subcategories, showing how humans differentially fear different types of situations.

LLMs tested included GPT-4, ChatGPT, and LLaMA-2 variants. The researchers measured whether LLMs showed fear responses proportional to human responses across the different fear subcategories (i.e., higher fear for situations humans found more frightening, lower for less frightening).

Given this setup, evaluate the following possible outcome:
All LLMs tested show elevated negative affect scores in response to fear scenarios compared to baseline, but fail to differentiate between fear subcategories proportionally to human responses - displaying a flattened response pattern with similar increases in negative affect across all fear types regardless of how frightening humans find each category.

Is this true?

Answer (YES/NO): NO